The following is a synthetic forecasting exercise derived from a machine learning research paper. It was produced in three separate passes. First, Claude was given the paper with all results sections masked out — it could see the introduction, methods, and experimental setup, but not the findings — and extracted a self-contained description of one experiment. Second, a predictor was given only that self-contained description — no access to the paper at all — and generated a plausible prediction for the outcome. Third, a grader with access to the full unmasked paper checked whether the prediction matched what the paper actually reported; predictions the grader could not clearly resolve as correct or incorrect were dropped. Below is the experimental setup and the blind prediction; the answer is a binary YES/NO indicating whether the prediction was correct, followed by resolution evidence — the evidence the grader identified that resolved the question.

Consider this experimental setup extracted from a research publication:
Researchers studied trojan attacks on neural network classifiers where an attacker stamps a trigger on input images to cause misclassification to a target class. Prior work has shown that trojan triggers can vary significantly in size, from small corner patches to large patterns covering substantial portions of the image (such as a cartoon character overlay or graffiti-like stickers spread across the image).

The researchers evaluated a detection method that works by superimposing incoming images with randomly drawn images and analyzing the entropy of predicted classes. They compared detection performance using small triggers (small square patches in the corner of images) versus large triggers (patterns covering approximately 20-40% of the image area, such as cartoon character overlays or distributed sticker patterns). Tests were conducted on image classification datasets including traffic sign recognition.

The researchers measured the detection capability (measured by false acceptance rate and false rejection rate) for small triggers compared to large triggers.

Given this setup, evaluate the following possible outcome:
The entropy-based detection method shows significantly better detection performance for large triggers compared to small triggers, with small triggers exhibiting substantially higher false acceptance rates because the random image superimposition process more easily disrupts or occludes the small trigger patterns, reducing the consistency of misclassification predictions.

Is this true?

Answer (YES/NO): NO